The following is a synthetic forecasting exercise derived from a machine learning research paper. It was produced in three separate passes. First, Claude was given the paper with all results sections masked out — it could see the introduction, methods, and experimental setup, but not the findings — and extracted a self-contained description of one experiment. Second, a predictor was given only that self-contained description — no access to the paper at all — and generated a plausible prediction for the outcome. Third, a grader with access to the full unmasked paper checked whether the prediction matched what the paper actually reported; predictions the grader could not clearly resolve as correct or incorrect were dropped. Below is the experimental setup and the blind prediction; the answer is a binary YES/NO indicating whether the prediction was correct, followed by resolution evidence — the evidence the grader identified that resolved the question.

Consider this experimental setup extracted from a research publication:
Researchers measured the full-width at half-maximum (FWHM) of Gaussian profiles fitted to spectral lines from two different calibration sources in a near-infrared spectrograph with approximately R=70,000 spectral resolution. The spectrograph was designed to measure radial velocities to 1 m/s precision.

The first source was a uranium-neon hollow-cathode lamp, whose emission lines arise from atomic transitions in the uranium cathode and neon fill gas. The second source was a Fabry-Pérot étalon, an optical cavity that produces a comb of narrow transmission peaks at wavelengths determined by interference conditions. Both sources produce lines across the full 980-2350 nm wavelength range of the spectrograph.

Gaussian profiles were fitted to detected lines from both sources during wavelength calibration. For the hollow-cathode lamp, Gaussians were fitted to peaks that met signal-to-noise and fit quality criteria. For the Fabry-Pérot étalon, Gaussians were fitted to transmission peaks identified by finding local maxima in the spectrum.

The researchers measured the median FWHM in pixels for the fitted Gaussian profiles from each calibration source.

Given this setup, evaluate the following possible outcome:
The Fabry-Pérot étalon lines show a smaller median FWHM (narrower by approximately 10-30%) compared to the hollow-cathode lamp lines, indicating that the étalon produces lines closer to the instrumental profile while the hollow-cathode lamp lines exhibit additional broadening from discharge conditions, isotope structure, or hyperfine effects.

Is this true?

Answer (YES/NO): NO